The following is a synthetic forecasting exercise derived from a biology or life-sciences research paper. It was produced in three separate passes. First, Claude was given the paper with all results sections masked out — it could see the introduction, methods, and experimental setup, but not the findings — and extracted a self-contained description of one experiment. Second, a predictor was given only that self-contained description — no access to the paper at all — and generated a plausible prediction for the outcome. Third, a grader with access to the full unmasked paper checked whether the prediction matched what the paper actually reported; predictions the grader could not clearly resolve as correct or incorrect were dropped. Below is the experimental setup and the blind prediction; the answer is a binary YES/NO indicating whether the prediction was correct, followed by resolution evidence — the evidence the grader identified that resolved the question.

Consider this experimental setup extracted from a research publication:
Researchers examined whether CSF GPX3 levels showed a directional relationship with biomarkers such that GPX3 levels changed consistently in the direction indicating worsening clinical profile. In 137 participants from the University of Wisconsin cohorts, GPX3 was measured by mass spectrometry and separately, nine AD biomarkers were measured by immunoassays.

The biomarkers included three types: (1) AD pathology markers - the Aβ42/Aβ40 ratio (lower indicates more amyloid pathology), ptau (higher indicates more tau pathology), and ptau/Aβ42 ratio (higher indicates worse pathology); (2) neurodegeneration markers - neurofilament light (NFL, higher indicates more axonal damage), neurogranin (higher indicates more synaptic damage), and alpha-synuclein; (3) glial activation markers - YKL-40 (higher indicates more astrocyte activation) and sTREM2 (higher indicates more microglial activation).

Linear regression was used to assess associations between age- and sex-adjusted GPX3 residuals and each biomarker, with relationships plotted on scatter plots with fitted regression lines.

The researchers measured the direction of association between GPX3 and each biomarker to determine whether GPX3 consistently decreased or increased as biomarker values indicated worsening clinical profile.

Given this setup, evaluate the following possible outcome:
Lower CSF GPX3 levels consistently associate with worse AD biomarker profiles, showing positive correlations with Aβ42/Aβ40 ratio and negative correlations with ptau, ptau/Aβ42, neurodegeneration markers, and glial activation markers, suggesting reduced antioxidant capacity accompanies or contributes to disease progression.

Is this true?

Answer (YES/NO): YES